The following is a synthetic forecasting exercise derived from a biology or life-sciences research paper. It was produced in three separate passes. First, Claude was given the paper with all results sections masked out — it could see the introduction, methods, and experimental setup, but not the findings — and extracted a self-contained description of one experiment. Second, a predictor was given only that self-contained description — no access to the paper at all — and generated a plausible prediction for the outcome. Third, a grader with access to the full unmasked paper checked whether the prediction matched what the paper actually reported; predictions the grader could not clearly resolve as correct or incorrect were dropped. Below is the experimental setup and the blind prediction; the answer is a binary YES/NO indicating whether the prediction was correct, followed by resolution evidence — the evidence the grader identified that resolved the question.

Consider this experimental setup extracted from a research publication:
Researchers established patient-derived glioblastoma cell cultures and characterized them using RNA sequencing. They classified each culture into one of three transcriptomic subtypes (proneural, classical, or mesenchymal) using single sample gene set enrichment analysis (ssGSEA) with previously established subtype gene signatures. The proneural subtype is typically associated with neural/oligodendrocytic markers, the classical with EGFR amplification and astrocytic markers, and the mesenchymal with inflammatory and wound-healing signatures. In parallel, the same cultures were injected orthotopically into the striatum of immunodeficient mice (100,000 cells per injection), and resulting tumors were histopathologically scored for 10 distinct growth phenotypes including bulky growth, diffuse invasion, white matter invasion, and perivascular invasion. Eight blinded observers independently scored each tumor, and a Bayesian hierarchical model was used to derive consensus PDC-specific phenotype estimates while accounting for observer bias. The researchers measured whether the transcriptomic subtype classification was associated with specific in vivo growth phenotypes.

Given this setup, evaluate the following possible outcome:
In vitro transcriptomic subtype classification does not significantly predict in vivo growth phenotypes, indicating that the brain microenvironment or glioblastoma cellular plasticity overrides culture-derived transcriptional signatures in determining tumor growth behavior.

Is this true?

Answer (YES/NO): NO